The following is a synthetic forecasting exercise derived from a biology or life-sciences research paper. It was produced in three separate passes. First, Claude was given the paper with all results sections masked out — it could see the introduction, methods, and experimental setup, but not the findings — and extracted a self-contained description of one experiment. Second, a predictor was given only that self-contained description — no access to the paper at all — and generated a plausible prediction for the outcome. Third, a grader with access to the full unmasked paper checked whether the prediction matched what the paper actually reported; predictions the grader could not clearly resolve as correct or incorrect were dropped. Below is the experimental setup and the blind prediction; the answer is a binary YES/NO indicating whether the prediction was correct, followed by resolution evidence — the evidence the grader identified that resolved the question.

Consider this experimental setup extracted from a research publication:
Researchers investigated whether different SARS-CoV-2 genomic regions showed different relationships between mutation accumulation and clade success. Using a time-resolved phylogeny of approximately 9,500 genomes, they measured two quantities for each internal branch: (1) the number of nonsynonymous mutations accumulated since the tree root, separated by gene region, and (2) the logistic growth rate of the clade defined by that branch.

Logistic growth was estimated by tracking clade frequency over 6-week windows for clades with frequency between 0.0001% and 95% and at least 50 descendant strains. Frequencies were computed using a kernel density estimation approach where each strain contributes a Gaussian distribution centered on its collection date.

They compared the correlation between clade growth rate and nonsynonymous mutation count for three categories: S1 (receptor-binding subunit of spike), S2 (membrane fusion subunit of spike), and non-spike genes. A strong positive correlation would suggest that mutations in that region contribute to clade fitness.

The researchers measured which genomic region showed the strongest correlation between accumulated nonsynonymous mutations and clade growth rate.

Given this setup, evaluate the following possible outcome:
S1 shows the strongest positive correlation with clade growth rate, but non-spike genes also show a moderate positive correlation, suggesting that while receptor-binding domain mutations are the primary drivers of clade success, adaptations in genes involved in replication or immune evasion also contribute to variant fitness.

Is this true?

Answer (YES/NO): NO